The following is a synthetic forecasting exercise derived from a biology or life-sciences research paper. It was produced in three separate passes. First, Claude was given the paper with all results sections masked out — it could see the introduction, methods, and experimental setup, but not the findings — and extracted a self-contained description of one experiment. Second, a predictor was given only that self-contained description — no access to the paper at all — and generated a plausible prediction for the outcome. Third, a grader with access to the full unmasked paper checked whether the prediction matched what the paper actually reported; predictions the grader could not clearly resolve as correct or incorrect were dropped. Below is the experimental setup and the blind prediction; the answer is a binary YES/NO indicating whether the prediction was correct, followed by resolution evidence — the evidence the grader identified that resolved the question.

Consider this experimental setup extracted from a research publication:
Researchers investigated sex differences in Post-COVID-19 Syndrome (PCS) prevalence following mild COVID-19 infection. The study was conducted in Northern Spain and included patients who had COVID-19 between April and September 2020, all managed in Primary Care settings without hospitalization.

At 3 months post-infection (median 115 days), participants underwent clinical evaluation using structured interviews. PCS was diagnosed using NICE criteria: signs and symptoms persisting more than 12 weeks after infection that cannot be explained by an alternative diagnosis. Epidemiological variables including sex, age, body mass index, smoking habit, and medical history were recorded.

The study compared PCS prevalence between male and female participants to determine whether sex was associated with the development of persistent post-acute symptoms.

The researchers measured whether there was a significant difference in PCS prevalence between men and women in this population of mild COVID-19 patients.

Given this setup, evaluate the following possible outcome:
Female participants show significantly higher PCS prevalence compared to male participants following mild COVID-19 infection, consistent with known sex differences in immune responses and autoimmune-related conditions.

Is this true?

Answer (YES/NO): NO